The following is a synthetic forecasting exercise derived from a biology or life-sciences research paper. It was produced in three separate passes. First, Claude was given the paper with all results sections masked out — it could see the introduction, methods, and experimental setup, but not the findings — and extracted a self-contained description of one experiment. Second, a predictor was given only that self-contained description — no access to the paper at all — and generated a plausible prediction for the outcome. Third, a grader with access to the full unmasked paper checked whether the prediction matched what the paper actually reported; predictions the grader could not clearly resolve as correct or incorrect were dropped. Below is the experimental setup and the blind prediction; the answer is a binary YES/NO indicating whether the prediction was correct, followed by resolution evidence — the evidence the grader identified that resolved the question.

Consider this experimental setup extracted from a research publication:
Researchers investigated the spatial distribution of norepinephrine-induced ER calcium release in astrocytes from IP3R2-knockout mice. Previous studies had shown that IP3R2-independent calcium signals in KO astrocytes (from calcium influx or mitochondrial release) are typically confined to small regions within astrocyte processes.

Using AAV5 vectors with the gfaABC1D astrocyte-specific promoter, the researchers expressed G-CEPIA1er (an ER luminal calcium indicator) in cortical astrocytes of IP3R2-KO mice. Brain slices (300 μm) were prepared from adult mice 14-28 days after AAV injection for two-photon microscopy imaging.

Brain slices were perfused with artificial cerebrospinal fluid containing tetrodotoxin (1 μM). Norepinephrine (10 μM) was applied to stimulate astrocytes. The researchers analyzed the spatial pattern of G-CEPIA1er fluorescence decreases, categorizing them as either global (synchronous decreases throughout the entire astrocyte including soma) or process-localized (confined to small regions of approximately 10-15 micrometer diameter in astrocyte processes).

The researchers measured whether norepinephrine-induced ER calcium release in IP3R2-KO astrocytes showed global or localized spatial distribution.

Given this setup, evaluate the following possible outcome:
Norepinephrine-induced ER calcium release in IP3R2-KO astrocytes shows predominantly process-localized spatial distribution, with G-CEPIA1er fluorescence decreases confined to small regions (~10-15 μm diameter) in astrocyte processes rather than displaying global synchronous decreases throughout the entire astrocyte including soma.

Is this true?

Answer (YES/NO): NO